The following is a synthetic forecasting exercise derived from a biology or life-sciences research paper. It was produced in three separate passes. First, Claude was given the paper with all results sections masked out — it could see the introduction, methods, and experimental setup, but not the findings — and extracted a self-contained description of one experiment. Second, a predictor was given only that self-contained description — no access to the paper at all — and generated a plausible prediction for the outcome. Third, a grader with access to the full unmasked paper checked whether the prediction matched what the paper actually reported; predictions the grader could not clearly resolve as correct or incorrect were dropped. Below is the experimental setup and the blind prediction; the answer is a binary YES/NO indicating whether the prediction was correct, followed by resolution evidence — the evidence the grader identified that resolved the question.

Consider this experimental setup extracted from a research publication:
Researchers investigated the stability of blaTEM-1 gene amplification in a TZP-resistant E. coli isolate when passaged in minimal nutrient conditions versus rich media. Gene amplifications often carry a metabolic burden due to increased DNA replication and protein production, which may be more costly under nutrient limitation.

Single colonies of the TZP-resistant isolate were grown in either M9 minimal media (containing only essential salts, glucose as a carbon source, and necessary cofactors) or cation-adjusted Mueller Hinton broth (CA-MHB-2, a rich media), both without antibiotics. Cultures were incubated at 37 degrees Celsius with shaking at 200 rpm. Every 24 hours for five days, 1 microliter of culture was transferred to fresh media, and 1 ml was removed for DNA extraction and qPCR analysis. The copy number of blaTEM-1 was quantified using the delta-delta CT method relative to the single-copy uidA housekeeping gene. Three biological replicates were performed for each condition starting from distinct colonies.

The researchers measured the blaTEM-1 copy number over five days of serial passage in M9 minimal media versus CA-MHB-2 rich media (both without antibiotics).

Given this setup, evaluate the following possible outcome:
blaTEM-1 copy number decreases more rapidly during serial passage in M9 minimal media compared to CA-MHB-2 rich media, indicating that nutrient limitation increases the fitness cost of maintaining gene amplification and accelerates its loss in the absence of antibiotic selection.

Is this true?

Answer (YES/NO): NO